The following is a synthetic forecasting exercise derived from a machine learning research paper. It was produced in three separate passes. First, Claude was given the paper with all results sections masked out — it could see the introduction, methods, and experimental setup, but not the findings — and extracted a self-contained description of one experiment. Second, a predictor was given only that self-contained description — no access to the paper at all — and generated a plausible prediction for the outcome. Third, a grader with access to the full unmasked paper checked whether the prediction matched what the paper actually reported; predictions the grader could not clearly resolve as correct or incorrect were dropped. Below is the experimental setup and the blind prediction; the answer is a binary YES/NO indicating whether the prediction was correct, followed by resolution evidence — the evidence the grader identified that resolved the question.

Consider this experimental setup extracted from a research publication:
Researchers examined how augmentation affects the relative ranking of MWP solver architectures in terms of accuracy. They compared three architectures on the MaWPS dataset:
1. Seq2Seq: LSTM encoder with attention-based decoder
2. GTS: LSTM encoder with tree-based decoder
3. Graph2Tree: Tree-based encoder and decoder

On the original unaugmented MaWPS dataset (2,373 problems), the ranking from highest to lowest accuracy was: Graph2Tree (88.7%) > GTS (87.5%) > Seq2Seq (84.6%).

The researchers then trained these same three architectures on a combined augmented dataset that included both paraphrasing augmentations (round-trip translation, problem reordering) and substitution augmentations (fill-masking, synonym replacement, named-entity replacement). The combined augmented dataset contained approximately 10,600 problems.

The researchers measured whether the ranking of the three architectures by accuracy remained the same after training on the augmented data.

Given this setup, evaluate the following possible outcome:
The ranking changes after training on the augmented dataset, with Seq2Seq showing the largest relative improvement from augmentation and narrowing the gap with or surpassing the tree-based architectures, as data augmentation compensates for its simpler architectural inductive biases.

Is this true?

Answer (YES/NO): NO